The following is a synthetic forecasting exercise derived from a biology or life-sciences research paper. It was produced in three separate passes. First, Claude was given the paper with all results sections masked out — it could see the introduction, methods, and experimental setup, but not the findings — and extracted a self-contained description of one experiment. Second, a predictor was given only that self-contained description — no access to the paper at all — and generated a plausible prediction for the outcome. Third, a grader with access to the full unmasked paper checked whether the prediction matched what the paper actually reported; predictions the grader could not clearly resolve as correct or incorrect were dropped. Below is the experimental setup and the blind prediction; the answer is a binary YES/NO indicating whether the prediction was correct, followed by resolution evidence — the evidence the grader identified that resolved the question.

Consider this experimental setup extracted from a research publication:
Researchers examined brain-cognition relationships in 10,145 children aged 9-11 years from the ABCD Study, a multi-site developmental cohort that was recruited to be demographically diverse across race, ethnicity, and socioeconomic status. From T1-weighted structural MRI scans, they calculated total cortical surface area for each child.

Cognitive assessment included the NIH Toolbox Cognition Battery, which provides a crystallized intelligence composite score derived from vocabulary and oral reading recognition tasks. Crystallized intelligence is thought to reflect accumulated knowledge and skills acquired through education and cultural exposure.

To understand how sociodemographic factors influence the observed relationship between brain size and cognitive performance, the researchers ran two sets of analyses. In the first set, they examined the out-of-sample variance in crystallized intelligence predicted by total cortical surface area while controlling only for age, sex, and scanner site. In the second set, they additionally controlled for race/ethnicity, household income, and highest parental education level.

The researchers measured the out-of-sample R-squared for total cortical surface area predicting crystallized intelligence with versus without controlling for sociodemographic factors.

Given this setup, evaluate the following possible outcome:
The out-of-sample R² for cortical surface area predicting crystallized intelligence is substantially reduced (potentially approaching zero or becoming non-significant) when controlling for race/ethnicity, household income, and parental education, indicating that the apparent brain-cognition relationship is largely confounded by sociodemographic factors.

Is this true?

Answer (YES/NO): NO